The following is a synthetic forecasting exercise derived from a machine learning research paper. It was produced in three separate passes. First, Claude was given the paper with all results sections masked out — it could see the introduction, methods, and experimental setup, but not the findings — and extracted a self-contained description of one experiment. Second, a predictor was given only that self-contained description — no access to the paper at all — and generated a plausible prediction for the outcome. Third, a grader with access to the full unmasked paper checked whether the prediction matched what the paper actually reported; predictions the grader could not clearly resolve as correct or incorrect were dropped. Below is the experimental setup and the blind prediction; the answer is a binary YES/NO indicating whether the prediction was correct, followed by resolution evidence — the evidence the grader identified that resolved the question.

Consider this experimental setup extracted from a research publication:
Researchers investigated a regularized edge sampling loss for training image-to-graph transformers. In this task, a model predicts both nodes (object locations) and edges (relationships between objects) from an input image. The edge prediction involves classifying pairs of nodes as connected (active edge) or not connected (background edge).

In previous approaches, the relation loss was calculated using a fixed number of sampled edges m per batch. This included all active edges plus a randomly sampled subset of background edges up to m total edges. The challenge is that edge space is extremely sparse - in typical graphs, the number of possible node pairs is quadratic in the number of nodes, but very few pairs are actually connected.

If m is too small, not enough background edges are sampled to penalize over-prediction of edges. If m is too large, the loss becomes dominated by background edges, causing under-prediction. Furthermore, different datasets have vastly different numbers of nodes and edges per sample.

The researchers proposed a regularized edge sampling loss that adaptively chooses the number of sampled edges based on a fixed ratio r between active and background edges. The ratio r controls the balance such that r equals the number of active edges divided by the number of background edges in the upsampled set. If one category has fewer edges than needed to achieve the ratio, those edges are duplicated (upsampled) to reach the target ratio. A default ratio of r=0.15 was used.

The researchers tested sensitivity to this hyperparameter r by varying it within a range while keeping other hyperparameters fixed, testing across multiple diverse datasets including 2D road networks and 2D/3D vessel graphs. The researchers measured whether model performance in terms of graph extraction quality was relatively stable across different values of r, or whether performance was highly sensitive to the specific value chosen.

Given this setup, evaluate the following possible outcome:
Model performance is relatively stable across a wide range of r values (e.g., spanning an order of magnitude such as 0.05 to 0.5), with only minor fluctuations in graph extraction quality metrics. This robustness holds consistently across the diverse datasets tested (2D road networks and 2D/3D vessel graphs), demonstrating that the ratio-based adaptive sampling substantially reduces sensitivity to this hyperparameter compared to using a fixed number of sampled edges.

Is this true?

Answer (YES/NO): NO